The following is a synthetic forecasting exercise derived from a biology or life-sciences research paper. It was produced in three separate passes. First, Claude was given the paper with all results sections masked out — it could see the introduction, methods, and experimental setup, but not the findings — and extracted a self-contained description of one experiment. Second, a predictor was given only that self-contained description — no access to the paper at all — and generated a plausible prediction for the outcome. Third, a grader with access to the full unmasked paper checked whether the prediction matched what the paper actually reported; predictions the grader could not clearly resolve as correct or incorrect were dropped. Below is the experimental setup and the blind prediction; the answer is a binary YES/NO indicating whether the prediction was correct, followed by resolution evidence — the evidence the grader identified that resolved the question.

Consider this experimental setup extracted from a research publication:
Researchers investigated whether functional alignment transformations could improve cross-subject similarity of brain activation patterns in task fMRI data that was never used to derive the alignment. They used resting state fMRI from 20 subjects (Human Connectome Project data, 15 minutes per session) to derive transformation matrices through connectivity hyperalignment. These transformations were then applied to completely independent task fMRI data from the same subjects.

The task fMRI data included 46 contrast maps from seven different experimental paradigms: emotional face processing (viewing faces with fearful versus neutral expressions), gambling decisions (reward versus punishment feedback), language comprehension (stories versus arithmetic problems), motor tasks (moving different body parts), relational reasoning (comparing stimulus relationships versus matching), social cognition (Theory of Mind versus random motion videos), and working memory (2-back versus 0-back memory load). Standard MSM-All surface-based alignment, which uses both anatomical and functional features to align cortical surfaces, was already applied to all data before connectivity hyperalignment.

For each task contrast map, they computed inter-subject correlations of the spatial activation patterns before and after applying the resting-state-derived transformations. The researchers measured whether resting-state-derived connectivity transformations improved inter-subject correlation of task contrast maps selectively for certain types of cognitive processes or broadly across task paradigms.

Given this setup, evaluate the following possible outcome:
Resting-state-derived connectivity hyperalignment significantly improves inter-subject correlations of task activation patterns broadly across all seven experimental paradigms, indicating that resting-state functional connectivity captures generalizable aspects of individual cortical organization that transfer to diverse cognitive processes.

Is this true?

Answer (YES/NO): YES